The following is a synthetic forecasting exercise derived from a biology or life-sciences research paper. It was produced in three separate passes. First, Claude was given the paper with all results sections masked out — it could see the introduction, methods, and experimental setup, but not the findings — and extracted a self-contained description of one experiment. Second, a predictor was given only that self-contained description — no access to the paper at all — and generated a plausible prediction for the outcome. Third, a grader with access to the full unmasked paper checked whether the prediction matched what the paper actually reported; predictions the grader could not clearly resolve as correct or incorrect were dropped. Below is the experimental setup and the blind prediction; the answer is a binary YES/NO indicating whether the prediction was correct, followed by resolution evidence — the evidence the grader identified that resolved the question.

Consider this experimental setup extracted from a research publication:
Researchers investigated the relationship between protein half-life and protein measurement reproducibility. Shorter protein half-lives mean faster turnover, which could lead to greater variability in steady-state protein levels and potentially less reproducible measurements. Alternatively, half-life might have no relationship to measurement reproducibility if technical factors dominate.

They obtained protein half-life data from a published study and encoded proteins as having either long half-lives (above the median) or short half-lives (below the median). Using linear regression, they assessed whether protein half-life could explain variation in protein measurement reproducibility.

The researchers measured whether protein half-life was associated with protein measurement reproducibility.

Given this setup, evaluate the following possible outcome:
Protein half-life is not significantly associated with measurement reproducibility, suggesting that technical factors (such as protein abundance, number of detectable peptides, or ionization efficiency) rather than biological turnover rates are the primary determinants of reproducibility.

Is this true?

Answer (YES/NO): NO